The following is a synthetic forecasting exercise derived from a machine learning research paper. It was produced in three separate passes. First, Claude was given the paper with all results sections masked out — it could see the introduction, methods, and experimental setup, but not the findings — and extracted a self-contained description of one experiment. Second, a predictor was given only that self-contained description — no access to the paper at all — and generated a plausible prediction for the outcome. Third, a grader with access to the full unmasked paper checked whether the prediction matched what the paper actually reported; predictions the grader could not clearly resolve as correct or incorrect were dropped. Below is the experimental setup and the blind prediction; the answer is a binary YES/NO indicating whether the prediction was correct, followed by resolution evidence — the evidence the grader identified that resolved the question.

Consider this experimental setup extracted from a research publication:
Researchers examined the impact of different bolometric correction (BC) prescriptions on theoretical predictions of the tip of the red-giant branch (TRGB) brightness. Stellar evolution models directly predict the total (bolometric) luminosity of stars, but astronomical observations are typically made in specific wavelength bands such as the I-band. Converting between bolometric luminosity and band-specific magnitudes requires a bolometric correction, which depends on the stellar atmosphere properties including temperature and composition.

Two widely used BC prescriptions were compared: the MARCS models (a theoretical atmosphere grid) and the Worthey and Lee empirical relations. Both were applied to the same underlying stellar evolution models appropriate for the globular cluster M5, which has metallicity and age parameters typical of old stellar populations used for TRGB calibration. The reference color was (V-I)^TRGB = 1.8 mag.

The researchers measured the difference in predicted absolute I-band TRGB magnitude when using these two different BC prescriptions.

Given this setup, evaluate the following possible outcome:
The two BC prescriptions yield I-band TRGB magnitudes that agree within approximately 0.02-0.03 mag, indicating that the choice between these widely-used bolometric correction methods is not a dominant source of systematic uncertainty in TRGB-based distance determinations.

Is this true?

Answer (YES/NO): NO